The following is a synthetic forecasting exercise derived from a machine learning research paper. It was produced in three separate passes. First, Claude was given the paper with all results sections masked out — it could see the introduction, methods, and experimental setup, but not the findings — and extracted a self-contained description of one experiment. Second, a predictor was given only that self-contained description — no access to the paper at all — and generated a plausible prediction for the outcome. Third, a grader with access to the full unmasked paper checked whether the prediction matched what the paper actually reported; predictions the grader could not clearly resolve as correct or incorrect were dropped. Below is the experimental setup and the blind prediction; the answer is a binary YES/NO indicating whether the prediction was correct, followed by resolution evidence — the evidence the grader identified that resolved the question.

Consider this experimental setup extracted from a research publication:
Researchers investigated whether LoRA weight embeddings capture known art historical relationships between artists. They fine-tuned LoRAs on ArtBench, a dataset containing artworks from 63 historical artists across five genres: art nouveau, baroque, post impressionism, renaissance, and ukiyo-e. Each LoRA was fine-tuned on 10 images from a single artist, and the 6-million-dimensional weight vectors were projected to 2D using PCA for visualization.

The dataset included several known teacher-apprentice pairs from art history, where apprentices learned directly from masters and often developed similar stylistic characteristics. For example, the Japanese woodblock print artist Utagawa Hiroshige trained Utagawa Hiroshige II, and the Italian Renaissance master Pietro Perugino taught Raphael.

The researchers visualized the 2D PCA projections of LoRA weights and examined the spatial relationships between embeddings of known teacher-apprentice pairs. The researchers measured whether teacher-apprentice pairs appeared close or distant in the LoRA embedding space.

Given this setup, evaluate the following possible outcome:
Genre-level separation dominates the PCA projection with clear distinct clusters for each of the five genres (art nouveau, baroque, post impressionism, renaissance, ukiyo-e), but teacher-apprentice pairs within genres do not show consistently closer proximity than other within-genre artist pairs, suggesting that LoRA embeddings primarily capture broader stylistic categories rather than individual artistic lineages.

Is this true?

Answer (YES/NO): NO